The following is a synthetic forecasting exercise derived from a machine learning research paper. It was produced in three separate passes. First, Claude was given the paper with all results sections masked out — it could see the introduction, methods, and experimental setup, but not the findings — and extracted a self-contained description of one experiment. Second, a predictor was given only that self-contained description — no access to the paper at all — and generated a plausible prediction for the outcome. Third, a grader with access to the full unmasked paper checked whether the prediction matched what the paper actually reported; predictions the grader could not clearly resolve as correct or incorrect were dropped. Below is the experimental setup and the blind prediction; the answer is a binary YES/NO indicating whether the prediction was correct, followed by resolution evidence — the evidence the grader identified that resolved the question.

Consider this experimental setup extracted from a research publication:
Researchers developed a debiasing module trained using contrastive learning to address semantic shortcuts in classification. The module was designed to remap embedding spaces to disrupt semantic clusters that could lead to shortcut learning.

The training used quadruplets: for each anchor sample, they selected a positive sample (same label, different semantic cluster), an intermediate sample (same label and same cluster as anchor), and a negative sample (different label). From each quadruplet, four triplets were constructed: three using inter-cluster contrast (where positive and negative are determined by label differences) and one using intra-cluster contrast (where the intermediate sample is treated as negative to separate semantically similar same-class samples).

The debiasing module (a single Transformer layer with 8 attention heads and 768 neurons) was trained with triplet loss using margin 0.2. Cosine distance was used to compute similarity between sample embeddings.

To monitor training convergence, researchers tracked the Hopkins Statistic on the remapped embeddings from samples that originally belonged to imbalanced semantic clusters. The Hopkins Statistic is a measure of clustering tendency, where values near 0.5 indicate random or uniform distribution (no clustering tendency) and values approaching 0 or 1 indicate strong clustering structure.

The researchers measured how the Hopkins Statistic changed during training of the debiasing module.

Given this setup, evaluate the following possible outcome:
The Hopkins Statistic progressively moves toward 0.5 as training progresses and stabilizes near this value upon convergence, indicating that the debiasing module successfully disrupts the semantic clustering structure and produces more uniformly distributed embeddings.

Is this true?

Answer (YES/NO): YES